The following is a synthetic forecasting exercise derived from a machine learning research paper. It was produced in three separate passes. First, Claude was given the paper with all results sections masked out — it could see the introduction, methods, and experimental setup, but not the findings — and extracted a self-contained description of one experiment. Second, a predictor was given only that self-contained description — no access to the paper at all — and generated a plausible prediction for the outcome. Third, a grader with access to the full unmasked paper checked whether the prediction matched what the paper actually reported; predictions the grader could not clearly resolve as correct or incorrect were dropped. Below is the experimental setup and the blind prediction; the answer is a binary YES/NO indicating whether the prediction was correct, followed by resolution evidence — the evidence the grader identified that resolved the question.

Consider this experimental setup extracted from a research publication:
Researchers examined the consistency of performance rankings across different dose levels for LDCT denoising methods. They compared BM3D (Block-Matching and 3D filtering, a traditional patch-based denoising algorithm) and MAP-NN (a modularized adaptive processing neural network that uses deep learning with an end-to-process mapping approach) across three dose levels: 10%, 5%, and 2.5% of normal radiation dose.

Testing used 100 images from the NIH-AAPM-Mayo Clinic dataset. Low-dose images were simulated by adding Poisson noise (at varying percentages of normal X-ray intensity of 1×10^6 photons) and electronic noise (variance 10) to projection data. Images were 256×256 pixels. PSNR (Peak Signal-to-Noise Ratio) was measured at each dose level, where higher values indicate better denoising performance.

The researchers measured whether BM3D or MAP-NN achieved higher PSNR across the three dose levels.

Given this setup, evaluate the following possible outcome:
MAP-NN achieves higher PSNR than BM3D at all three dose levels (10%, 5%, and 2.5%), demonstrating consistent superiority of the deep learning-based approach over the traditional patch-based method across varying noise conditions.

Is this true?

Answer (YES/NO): NO